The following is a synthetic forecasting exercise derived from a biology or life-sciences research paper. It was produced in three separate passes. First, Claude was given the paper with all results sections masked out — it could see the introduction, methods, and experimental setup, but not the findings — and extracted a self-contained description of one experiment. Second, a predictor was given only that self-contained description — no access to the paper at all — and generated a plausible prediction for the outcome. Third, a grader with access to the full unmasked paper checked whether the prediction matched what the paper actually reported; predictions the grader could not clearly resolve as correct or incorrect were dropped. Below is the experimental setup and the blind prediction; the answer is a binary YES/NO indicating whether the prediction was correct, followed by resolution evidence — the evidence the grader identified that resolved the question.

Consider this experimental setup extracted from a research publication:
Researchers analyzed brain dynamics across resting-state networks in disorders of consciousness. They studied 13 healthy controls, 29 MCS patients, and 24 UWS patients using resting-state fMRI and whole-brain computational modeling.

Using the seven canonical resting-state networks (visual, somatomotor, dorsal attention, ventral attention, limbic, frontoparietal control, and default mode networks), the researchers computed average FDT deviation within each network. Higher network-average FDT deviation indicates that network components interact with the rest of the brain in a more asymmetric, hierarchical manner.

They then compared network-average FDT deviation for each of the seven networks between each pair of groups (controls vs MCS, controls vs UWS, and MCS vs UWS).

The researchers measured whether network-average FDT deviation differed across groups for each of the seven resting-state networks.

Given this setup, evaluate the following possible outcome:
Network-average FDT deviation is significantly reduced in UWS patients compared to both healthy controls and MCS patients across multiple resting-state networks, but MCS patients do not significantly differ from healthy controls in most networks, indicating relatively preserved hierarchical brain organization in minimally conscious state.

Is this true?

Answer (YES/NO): NO